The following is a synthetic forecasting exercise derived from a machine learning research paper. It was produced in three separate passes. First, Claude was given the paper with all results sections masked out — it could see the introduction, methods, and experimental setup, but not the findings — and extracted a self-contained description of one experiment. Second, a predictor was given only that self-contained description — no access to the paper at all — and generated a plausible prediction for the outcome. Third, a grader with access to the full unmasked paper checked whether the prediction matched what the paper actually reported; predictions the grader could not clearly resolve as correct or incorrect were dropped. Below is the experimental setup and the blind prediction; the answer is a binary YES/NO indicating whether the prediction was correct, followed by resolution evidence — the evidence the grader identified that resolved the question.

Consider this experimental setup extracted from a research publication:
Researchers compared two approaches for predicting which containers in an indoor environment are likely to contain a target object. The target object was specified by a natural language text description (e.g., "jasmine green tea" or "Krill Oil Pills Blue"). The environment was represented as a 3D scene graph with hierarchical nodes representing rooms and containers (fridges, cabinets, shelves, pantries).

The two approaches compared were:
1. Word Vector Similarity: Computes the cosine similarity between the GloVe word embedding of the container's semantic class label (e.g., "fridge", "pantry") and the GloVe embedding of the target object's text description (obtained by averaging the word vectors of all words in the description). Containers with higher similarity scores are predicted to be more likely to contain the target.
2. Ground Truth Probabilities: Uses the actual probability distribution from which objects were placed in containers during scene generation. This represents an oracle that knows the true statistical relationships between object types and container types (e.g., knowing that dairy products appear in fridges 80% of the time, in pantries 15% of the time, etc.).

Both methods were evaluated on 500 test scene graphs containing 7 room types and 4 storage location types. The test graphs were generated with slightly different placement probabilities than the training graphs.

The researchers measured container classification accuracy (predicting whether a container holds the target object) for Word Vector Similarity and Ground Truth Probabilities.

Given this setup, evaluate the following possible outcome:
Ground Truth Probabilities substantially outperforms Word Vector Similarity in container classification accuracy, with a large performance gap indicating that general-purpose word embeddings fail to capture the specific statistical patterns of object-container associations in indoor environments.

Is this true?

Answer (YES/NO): NO